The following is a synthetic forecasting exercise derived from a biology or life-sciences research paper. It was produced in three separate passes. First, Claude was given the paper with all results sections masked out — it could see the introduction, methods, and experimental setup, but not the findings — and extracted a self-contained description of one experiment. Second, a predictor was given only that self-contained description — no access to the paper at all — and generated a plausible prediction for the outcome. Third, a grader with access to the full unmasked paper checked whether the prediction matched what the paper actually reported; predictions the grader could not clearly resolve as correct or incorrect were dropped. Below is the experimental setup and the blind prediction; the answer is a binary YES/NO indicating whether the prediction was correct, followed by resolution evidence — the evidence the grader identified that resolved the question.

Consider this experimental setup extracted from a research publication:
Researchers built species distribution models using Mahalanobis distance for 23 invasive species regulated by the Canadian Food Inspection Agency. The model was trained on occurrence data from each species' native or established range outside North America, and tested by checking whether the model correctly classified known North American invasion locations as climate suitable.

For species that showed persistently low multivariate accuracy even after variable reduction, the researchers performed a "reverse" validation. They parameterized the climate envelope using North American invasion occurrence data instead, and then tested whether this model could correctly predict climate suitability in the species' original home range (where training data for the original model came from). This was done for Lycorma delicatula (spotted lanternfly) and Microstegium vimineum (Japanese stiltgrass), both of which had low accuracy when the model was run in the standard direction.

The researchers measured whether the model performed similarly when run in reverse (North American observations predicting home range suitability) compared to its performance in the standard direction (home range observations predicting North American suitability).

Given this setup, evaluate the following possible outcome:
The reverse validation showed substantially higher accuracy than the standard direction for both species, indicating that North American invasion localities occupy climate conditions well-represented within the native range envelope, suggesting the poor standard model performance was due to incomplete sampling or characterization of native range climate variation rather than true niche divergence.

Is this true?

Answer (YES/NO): NO